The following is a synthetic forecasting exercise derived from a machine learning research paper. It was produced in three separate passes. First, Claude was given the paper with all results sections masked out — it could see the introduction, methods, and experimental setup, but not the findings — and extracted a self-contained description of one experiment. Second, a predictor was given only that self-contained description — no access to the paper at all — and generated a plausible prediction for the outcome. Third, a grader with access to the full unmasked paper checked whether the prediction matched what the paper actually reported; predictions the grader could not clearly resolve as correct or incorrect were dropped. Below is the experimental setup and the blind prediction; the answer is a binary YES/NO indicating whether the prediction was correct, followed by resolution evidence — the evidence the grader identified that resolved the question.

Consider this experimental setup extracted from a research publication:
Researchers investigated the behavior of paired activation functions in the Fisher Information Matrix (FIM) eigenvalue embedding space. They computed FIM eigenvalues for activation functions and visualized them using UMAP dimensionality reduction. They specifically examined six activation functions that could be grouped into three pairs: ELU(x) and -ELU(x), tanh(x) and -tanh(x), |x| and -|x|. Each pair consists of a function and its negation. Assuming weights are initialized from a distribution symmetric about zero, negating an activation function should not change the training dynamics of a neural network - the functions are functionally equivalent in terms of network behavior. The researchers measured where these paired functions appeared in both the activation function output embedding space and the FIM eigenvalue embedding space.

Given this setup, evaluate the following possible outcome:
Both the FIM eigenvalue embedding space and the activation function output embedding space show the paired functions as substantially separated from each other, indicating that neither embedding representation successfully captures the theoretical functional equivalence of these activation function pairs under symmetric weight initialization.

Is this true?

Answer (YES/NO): NO